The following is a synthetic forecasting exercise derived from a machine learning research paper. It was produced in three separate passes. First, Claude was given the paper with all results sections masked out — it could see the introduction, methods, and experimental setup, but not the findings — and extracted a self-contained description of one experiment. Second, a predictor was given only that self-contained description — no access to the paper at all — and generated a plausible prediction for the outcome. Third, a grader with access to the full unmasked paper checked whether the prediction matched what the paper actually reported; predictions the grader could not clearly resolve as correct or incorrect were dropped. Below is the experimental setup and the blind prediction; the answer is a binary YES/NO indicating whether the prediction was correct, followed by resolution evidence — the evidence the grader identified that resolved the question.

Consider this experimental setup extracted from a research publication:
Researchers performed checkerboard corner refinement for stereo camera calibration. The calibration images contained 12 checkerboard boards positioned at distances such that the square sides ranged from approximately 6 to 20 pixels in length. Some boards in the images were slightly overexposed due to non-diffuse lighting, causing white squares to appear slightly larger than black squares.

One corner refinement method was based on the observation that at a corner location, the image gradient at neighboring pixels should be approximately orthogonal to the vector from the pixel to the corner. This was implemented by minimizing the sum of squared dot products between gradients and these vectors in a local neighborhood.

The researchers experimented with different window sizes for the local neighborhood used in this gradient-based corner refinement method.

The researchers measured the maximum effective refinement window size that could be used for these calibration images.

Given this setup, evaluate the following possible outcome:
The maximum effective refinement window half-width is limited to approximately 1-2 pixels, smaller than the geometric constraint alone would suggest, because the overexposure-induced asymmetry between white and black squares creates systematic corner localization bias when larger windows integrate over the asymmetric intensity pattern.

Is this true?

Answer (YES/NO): NO